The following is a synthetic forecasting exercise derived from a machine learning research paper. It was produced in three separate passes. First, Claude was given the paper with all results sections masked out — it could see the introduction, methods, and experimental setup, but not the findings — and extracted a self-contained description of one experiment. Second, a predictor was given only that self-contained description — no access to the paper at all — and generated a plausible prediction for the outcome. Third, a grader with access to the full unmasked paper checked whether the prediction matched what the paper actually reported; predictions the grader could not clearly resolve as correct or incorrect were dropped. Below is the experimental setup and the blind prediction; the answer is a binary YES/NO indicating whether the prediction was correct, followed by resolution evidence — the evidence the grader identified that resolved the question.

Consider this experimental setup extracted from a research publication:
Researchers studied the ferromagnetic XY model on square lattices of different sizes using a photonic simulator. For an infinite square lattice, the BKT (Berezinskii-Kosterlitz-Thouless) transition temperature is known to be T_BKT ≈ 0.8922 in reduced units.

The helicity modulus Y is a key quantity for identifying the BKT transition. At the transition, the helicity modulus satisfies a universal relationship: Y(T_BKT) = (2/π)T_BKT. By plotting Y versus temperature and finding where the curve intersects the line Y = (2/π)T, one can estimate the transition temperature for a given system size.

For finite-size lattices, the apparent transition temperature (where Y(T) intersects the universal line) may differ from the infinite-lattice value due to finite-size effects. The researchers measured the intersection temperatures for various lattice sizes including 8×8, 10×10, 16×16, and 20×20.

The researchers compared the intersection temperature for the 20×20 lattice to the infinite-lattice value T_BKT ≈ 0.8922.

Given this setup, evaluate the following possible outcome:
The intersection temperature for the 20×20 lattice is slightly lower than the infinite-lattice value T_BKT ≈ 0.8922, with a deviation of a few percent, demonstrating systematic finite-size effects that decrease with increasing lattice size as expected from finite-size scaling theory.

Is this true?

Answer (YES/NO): NO